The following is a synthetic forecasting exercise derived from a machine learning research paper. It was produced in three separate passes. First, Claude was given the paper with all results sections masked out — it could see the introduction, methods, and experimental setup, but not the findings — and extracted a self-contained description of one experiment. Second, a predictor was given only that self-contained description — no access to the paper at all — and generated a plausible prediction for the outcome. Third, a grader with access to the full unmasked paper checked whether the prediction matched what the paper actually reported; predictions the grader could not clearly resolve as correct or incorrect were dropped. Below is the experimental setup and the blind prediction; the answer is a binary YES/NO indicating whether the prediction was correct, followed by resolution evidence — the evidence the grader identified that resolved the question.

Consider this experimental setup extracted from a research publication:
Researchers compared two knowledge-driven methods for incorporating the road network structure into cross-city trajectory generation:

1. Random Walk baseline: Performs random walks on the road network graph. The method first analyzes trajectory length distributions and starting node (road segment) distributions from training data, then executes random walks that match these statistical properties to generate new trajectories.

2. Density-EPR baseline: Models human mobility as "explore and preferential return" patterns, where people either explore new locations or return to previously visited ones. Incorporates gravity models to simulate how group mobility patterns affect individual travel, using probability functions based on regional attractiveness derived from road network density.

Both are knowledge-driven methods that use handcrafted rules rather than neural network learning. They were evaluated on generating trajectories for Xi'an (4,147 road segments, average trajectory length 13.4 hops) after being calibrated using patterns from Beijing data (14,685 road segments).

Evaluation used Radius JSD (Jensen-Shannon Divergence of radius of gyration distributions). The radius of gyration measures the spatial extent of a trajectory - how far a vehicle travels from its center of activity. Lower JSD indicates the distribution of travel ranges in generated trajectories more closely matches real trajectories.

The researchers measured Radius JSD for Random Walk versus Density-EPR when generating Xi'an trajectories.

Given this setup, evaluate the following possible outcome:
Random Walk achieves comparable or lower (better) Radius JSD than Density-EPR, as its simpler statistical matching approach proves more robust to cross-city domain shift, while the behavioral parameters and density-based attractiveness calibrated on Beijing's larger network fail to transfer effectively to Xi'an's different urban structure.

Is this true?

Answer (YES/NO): YES